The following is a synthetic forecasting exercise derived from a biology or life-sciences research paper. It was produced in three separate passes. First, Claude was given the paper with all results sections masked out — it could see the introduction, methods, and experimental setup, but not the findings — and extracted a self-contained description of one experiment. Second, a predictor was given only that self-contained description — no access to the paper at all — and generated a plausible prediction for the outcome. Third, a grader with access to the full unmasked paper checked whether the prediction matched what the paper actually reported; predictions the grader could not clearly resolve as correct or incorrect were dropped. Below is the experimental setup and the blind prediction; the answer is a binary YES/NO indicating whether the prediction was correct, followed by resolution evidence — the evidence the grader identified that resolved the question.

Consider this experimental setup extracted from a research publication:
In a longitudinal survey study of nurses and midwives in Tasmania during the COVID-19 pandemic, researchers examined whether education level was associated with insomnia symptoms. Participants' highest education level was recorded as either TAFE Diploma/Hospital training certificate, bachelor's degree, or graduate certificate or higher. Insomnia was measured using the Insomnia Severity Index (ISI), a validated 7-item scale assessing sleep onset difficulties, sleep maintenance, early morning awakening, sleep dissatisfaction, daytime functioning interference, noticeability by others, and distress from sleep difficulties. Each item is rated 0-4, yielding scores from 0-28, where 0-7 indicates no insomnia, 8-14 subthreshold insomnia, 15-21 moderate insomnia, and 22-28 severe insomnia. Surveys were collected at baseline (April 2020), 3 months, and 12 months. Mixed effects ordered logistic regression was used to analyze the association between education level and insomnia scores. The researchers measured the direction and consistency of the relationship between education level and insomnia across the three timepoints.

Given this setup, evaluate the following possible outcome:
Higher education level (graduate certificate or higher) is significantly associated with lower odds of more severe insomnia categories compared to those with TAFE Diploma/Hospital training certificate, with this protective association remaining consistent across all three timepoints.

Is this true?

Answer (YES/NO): YES